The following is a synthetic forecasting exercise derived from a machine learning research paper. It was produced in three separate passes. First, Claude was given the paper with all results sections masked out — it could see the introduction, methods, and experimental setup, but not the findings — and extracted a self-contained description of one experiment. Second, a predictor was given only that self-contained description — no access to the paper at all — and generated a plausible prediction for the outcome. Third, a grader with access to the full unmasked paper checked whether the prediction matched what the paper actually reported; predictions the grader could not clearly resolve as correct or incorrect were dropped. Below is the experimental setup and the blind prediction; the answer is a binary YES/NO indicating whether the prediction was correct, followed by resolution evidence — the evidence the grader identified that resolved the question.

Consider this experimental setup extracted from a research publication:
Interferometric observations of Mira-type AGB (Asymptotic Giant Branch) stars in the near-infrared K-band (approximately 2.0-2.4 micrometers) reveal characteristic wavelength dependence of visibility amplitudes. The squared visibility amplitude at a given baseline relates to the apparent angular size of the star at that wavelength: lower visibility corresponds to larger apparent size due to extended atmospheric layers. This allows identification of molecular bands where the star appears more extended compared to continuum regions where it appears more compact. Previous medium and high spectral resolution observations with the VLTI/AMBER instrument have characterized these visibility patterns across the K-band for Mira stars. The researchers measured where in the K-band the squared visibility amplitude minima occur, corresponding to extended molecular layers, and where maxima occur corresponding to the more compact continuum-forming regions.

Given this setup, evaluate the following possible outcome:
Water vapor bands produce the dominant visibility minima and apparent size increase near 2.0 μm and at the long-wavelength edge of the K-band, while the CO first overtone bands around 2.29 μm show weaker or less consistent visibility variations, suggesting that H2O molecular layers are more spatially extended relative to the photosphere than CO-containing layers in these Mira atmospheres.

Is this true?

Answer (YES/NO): NO